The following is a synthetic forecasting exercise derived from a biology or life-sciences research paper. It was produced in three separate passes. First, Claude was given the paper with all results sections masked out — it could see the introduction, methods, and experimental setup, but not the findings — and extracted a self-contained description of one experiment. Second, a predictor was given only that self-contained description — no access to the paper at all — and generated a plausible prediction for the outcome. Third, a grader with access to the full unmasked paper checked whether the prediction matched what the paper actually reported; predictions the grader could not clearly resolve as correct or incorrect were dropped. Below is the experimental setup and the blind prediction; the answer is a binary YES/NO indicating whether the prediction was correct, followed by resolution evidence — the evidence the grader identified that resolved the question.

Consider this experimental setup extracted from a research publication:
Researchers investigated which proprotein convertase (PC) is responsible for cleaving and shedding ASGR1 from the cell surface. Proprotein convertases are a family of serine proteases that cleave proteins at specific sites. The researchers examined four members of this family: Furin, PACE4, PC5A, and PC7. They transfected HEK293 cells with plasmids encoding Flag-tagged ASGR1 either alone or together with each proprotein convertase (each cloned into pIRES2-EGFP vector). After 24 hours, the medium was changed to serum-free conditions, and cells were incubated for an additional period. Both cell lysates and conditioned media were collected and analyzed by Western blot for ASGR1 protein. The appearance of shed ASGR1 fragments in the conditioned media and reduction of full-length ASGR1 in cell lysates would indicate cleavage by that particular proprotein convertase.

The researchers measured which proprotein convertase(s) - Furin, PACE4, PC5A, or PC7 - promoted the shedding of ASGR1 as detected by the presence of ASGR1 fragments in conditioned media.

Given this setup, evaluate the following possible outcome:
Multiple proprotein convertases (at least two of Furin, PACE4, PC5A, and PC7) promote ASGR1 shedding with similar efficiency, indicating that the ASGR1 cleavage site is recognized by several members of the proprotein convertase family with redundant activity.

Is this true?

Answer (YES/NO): NO